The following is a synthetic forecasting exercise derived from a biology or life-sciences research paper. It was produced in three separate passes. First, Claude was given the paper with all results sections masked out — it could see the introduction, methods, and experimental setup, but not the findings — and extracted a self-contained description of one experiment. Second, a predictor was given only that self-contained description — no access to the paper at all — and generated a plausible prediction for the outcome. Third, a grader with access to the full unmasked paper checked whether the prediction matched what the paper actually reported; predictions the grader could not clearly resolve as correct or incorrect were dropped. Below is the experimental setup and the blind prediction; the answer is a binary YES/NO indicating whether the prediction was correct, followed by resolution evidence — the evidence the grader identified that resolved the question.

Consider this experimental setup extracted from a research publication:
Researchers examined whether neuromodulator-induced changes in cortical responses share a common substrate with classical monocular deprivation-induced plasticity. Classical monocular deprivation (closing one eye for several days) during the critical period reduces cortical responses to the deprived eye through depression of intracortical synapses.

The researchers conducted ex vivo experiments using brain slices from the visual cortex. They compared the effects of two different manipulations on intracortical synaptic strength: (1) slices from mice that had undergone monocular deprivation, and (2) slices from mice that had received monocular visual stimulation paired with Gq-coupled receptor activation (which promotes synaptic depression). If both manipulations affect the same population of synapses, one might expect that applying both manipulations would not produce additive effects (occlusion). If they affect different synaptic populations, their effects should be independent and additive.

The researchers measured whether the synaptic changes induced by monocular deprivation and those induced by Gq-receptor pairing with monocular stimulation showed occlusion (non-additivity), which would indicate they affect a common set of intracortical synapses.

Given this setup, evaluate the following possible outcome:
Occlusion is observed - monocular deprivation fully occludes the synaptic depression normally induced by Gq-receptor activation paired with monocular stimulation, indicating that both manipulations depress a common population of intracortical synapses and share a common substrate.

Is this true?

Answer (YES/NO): NO